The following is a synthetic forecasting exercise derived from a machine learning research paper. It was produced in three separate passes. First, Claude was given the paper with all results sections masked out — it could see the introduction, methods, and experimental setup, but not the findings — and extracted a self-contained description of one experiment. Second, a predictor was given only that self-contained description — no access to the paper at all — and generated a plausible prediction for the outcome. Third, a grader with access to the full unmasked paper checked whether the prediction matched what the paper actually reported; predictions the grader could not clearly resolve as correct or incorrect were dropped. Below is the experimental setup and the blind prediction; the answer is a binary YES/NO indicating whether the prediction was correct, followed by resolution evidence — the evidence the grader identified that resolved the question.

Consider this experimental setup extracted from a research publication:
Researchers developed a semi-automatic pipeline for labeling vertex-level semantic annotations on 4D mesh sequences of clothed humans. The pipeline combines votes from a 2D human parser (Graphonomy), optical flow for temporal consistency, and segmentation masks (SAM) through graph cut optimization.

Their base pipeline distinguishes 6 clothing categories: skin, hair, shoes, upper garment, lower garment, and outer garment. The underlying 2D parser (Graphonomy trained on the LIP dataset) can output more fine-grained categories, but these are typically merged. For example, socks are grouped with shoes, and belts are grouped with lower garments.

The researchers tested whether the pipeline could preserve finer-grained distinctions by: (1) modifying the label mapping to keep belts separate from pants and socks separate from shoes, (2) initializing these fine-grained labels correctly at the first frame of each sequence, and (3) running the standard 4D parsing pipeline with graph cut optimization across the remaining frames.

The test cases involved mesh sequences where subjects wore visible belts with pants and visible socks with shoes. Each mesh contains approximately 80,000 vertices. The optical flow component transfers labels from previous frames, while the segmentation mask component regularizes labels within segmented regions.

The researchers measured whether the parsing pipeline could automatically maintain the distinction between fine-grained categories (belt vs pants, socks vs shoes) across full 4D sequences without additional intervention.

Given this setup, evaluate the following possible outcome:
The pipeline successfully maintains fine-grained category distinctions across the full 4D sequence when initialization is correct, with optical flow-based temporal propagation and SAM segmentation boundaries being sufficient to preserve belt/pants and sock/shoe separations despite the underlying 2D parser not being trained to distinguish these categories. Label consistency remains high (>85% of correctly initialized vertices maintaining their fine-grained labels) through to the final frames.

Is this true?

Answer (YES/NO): NO